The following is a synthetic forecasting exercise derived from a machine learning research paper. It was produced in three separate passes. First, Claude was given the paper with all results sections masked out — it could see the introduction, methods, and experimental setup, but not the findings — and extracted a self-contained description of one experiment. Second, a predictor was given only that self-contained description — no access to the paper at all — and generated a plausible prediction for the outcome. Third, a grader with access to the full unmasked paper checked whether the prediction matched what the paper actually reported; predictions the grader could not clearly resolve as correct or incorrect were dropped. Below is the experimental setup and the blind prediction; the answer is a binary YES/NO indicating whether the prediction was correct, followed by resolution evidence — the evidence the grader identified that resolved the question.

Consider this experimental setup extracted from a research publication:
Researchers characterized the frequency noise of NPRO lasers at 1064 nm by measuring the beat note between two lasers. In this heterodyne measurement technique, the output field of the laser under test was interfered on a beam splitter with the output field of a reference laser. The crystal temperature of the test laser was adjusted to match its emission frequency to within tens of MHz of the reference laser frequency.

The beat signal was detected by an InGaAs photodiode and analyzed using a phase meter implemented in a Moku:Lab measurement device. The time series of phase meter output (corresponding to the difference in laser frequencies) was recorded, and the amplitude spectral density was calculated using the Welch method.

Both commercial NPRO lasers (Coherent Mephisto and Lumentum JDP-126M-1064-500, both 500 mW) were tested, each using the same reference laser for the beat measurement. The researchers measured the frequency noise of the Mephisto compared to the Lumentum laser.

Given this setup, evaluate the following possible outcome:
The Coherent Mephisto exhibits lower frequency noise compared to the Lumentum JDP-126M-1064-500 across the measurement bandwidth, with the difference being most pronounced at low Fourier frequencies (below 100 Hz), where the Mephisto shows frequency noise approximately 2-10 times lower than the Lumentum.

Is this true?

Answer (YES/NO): NO